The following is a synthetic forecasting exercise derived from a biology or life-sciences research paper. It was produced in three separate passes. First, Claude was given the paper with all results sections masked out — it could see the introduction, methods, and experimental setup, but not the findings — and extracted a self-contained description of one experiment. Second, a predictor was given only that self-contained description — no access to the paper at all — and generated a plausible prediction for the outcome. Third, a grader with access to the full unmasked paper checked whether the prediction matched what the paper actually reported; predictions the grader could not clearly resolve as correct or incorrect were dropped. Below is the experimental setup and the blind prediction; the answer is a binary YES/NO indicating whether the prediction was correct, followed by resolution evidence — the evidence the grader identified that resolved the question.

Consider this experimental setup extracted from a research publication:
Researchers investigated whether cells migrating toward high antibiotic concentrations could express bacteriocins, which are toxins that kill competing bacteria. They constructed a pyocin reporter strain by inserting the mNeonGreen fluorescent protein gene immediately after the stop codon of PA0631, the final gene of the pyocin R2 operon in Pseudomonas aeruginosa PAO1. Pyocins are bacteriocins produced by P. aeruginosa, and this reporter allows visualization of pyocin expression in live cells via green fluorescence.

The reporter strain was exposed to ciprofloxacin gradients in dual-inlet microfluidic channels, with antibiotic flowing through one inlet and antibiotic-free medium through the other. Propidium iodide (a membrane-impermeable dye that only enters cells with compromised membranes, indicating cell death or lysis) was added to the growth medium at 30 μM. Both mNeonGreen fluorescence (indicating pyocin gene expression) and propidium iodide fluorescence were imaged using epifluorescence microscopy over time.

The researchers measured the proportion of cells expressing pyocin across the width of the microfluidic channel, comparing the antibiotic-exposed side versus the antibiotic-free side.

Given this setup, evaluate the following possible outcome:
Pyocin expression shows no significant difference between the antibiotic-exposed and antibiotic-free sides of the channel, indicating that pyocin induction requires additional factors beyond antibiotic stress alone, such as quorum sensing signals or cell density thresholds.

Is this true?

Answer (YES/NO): NO